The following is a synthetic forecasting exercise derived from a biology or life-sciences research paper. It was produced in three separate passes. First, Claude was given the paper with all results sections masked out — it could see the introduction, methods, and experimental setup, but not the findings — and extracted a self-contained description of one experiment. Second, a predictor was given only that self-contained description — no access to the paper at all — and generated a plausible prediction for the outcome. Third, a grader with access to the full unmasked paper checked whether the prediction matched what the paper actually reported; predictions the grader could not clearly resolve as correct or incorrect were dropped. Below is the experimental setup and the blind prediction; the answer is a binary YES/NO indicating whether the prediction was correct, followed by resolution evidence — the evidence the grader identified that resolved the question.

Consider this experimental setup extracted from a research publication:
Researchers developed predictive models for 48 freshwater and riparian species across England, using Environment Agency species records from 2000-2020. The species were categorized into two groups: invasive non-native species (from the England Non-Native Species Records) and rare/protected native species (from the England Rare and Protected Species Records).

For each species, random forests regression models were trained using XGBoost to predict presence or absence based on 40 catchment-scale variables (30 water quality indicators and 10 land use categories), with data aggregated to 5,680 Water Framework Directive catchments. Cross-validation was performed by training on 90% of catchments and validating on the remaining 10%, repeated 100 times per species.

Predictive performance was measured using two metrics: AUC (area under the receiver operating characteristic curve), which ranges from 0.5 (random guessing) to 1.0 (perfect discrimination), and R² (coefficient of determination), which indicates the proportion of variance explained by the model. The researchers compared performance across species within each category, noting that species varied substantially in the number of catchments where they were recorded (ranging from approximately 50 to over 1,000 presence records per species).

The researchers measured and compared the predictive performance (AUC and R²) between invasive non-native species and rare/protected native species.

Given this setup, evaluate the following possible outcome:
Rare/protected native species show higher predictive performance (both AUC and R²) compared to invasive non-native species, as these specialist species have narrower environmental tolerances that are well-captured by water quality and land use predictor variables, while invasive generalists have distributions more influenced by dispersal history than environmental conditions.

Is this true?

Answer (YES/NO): NO